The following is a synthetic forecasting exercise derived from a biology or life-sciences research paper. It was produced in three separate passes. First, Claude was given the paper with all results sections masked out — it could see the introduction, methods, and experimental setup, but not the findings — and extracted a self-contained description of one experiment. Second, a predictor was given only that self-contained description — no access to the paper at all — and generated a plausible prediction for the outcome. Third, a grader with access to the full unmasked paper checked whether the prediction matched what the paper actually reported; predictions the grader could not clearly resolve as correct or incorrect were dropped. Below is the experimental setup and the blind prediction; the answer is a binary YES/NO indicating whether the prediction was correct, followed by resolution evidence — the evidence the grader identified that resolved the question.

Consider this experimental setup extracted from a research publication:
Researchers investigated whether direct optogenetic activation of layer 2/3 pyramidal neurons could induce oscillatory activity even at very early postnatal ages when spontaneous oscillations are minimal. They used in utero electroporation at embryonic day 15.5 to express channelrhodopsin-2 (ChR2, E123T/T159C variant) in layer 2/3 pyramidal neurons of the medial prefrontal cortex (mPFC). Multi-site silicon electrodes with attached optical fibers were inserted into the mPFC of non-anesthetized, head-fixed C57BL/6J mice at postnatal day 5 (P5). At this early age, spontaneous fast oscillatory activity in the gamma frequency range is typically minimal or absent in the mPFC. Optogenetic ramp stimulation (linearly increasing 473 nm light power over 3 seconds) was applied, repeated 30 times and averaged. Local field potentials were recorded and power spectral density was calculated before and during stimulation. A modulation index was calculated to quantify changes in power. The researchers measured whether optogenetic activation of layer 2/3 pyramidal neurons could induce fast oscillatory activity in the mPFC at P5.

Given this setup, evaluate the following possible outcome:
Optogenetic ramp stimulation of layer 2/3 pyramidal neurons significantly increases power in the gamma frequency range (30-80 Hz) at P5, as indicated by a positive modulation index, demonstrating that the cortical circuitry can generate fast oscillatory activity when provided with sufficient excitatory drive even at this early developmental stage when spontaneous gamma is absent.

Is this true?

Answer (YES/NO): NO